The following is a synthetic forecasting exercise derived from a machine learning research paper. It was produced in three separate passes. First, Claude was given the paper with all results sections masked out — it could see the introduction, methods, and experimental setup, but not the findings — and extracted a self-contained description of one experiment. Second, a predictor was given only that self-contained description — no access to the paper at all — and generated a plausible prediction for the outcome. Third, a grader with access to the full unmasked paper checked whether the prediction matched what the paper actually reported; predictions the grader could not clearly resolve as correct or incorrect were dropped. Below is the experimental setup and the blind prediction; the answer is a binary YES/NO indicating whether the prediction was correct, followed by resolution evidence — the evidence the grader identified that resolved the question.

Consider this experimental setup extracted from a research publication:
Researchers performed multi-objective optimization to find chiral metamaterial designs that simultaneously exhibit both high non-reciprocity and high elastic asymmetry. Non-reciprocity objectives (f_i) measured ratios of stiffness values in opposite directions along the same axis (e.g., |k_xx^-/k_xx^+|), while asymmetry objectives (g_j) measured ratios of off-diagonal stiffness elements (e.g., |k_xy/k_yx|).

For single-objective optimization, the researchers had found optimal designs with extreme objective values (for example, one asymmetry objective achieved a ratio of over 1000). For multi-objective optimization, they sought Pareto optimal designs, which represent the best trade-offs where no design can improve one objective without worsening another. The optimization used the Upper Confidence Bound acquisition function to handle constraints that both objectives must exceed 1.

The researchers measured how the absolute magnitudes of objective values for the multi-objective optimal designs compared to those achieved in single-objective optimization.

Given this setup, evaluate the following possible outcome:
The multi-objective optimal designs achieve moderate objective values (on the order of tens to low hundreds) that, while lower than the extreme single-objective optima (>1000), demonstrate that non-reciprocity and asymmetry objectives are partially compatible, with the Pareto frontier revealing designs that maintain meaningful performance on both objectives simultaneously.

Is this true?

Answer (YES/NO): NO